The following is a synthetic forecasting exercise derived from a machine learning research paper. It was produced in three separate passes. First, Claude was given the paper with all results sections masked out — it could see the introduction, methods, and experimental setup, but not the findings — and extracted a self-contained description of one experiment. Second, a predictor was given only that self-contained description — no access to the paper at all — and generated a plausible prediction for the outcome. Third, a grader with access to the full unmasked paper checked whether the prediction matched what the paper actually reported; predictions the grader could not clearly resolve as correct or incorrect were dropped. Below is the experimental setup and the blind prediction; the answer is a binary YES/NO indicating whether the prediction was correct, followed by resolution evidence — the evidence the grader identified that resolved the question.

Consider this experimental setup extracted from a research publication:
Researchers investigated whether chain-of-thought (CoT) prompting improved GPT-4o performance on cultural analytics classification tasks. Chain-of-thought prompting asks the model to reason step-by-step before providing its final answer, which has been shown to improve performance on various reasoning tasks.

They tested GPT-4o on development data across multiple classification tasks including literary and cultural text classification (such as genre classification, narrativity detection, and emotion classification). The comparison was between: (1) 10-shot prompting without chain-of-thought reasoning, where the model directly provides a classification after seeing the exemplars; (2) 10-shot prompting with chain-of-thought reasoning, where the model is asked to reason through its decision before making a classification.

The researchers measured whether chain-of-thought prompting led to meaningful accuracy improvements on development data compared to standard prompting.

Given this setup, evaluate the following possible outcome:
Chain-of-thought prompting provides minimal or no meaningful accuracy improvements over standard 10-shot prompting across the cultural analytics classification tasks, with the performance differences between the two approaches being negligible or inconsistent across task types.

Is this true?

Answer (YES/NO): YES